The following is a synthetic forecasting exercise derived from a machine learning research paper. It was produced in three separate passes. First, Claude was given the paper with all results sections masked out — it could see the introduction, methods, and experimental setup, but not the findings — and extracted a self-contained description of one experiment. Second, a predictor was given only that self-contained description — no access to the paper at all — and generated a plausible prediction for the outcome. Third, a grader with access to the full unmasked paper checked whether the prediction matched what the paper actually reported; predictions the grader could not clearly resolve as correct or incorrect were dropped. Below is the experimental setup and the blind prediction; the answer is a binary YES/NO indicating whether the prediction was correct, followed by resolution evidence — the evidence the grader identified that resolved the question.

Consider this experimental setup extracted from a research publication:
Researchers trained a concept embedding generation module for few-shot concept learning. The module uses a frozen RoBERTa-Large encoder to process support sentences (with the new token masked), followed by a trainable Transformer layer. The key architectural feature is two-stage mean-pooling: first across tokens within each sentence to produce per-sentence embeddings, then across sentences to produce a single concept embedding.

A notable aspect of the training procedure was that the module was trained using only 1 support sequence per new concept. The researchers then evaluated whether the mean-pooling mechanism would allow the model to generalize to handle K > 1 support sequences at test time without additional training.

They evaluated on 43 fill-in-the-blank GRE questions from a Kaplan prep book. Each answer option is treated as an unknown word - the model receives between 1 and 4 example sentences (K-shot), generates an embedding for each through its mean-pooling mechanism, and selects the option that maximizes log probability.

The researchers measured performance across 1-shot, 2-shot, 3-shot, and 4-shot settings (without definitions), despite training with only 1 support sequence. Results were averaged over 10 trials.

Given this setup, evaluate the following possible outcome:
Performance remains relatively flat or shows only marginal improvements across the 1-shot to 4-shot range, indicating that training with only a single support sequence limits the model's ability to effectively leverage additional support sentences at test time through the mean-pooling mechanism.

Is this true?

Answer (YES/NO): NO